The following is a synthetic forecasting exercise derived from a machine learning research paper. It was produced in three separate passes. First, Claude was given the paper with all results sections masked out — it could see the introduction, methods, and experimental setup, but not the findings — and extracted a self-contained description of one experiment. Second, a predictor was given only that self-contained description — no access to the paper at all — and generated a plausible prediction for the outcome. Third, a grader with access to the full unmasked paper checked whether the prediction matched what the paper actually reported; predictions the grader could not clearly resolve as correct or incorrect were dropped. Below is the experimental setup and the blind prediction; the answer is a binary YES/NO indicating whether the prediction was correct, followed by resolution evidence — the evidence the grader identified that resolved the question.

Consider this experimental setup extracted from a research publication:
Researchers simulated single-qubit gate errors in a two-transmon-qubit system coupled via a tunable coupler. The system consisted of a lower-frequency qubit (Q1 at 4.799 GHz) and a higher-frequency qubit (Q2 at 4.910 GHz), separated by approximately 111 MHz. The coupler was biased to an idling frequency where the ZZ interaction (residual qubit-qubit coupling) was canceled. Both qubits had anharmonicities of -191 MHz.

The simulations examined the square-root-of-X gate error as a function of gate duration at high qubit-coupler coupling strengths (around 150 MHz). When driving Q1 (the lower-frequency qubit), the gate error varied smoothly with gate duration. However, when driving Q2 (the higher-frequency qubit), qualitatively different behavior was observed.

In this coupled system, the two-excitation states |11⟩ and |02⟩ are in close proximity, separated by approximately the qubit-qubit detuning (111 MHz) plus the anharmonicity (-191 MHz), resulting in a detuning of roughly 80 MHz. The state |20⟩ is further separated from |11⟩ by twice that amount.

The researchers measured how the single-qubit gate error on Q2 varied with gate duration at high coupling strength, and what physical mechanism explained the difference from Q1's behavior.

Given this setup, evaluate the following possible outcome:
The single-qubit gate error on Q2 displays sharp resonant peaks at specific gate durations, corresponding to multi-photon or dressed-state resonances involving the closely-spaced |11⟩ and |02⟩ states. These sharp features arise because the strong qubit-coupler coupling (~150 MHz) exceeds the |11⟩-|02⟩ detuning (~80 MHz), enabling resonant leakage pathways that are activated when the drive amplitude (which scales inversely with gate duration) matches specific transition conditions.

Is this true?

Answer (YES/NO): NO